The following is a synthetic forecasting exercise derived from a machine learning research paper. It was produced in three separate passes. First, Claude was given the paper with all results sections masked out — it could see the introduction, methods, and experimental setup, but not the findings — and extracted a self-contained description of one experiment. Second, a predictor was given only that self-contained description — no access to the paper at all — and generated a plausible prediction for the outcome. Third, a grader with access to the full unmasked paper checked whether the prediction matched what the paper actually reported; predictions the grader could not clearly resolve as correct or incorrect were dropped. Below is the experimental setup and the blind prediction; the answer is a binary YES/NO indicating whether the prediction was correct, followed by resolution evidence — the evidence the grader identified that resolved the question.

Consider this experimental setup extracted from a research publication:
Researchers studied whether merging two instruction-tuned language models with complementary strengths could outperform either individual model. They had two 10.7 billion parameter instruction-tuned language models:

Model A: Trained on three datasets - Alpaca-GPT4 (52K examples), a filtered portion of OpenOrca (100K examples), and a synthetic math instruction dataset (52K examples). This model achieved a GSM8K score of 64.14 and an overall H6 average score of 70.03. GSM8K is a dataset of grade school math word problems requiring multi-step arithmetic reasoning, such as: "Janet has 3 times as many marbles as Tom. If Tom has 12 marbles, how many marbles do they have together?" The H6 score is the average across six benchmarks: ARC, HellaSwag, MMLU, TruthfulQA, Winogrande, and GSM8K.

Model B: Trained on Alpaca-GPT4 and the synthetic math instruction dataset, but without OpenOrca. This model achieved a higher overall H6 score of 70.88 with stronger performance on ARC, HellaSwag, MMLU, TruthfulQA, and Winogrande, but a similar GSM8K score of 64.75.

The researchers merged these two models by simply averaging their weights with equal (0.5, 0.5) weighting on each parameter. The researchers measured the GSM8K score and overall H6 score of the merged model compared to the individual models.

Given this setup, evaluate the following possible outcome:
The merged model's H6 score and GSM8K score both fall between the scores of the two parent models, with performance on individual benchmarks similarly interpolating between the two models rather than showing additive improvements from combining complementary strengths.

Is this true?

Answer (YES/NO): NO